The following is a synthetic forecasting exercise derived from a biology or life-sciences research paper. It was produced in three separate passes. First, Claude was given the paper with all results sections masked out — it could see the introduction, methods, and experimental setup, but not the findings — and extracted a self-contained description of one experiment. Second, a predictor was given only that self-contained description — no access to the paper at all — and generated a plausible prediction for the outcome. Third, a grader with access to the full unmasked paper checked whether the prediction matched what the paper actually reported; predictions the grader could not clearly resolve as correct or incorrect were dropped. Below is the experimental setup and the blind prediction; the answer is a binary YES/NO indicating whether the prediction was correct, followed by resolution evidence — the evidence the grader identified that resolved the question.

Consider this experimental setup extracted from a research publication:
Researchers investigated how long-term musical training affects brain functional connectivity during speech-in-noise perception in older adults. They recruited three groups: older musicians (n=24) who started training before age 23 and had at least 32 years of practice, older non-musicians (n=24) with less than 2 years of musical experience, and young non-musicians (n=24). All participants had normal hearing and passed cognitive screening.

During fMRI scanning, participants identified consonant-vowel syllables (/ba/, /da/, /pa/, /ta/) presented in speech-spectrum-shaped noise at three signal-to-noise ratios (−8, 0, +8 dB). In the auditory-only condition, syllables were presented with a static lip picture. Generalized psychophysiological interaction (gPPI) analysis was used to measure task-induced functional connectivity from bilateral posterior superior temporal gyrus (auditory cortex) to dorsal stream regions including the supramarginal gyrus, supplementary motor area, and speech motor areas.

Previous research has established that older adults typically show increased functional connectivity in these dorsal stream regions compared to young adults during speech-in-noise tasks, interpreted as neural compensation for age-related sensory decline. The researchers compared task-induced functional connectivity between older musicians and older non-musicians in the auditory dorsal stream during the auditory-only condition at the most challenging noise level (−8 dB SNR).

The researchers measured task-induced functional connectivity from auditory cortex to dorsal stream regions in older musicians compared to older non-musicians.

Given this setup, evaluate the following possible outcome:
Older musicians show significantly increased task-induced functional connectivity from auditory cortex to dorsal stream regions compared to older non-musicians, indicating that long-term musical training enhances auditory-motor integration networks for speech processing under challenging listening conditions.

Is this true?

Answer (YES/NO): NO